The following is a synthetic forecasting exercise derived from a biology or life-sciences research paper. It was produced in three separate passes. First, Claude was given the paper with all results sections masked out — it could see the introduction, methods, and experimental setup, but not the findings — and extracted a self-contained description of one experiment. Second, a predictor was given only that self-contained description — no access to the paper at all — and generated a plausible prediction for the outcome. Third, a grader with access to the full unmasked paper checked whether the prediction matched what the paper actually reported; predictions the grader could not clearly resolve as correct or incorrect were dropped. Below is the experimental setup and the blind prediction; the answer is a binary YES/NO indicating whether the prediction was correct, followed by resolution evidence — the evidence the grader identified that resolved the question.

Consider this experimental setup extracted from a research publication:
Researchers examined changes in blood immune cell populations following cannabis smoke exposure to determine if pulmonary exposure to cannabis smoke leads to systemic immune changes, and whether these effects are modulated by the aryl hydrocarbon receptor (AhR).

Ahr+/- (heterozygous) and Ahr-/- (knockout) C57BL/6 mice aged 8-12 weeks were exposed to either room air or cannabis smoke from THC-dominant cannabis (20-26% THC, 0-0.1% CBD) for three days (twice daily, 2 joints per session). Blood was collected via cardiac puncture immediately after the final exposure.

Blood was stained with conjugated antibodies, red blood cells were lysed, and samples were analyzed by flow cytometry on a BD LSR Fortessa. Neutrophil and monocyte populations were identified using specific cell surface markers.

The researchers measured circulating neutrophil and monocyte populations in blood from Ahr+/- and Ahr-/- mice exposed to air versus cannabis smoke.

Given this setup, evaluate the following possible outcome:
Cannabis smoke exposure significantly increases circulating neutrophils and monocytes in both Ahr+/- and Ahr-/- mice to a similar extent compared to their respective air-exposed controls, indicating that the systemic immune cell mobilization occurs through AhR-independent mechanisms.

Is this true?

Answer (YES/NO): NO